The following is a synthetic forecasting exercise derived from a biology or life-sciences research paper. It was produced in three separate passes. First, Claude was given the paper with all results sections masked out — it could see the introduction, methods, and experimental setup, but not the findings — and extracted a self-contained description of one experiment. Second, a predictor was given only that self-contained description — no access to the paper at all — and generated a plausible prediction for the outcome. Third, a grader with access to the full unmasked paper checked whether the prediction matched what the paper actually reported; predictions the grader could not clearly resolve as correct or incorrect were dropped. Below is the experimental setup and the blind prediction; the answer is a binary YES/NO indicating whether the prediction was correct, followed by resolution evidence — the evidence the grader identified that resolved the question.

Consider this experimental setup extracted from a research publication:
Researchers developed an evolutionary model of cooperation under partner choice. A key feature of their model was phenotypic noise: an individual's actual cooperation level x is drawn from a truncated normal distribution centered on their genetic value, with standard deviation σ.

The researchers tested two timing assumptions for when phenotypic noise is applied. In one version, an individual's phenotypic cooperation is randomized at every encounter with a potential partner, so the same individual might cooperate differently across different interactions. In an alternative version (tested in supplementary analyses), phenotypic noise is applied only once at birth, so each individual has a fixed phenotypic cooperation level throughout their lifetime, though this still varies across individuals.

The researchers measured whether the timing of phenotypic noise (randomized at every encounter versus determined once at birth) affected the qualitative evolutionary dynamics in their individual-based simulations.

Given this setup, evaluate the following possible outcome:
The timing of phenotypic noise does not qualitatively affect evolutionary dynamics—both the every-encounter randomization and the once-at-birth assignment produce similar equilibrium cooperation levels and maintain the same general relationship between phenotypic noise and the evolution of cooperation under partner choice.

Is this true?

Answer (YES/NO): YES